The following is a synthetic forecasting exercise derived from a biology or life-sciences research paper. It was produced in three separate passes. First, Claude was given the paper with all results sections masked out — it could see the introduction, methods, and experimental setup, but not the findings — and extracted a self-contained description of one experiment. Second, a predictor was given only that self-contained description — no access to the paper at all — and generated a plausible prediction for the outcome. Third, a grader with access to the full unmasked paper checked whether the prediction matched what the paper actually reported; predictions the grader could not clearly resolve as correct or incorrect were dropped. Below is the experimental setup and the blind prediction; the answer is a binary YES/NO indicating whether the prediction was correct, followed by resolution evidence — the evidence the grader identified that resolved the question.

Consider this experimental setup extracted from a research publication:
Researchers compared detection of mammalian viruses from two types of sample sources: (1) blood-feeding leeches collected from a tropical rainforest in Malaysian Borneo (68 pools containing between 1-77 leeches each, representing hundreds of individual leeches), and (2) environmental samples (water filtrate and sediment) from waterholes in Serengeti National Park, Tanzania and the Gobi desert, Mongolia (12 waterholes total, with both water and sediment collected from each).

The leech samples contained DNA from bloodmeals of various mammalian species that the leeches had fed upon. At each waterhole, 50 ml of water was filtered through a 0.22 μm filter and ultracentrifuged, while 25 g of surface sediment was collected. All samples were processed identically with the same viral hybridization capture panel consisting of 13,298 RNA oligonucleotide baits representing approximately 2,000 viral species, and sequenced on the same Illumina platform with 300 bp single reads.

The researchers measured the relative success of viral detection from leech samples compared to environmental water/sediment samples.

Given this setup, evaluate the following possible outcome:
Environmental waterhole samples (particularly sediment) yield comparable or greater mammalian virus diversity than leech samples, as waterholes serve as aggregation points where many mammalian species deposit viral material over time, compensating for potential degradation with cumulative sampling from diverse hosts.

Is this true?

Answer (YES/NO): NO